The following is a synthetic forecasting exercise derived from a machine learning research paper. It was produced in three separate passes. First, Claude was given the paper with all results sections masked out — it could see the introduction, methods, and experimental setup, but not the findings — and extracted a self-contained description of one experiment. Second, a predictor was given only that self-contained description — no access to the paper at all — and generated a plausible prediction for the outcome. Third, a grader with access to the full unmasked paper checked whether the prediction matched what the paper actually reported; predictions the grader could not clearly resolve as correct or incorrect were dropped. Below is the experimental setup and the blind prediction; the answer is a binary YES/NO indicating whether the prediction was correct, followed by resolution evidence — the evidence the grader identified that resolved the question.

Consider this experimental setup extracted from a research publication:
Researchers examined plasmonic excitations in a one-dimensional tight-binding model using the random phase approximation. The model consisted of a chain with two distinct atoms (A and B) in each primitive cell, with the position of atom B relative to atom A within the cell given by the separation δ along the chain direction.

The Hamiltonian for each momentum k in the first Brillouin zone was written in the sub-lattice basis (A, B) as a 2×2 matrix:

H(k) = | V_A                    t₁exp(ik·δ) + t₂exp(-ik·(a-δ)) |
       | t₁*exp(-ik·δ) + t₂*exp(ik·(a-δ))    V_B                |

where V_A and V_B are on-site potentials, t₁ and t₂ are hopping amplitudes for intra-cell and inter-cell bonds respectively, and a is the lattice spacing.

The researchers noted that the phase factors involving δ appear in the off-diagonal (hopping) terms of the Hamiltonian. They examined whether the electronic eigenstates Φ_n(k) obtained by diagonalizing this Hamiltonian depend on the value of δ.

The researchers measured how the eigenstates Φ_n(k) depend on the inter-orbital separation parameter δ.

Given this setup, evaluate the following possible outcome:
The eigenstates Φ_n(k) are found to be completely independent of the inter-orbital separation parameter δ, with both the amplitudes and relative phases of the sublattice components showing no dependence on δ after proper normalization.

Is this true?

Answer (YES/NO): NO